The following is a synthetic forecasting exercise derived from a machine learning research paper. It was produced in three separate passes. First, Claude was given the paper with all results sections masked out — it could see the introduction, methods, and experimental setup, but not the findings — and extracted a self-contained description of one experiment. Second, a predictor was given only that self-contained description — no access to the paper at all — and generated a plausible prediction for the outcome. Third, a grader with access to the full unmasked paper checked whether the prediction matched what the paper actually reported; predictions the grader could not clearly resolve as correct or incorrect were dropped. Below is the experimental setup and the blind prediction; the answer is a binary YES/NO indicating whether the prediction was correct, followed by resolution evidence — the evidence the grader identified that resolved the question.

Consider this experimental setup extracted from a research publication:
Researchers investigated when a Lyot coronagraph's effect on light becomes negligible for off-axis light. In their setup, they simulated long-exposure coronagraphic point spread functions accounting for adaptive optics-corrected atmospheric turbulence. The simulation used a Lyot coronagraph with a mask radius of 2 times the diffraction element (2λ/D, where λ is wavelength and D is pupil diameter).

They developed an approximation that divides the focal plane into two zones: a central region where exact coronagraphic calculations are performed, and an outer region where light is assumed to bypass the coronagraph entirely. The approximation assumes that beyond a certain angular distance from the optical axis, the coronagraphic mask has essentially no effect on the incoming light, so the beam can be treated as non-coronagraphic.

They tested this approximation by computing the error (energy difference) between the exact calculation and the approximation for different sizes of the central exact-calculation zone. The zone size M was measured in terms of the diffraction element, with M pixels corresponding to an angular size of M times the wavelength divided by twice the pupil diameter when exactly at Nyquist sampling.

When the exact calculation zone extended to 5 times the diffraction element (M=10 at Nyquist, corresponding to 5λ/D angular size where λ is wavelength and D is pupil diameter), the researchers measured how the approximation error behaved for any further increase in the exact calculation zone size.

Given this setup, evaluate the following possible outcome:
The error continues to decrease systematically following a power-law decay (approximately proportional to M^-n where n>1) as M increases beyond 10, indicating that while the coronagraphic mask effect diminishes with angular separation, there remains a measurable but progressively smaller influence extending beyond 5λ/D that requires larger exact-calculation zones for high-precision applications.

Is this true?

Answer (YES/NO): NO